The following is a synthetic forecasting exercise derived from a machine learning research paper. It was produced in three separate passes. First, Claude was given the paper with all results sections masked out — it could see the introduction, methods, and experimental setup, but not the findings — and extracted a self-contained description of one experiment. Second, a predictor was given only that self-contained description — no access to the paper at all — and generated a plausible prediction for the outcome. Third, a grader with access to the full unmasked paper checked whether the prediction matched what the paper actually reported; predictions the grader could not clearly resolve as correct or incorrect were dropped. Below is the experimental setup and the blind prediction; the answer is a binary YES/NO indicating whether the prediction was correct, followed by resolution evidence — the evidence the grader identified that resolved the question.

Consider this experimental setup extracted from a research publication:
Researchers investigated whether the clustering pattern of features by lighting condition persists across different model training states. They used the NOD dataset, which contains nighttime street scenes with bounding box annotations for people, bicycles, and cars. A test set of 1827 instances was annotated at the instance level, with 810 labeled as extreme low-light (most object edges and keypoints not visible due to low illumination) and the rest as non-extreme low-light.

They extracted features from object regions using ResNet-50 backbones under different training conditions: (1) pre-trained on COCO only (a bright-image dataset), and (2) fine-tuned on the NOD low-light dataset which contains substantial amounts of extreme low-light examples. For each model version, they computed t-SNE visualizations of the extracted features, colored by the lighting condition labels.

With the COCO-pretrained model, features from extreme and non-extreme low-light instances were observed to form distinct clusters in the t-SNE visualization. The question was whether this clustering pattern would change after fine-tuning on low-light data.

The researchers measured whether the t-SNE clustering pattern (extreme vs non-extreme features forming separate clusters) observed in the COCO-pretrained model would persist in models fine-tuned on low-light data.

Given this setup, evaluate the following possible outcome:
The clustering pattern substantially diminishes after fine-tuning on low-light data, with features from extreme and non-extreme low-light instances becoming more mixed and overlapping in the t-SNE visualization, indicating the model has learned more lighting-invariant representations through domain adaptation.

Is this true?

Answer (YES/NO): NO